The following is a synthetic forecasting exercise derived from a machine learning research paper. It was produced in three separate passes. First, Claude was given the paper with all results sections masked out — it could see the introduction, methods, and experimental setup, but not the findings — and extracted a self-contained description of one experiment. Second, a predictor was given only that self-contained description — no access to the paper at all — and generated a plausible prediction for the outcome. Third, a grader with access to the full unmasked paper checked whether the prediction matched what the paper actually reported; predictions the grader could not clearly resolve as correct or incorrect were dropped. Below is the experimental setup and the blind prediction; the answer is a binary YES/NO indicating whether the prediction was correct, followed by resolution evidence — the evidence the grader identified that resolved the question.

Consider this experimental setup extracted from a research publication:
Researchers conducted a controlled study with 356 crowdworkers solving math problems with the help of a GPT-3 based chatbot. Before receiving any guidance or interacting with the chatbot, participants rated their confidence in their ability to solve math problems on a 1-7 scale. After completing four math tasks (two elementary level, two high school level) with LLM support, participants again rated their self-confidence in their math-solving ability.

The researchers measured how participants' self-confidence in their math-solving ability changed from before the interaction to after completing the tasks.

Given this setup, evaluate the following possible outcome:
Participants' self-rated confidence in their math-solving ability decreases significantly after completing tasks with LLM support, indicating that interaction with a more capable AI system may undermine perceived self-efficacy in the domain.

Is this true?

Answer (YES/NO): NO